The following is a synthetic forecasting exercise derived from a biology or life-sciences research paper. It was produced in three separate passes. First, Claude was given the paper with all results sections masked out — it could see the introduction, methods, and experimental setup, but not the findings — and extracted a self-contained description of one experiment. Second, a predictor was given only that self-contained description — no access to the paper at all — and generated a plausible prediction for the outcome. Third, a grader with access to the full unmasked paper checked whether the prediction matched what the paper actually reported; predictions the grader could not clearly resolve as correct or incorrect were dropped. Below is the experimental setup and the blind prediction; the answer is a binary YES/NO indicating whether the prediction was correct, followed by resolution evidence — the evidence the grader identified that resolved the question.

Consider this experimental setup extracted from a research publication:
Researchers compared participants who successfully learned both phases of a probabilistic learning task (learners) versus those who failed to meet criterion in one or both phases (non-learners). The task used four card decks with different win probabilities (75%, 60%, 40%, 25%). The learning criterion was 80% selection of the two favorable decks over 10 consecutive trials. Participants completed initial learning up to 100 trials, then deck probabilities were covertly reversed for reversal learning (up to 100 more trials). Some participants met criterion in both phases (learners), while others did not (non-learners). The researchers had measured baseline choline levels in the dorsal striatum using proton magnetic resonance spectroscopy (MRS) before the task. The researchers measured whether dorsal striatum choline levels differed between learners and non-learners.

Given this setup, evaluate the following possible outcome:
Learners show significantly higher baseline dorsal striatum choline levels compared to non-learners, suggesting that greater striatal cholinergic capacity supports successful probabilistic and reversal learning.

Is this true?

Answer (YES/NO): NO